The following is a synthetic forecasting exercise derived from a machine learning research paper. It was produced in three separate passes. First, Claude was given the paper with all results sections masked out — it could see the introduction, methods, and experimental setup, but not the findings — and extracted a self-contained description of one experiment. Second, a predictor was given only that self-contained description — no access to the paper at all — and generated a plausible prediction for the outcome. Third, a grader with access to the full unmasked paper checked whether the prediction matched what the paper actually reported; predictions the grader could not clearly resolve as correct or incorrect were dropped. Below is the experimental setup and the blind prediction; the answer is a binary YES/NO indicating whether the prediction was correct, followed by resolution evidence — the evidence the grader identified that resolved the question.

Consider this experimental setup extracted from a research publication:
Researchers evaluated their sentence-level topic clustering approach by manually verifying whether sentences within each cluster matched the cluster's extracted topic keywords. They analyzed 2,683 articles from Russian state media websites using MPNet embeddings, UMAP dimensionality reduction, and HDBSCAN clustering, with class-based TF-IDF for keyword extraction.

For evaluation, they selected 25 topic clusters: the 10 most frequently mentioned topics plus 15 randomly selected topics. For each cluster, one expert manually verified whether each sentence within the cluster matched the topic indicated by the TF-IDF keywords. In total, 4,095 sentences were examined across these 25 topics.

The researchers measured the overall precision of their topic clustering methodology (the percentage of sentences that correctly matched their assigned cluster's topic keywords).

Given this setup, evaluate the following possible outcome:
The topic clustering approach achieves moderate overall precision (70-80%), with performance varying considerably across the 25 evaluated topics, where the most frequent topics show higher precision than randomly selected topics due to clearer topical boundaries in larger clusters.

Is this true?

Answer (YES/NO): NO